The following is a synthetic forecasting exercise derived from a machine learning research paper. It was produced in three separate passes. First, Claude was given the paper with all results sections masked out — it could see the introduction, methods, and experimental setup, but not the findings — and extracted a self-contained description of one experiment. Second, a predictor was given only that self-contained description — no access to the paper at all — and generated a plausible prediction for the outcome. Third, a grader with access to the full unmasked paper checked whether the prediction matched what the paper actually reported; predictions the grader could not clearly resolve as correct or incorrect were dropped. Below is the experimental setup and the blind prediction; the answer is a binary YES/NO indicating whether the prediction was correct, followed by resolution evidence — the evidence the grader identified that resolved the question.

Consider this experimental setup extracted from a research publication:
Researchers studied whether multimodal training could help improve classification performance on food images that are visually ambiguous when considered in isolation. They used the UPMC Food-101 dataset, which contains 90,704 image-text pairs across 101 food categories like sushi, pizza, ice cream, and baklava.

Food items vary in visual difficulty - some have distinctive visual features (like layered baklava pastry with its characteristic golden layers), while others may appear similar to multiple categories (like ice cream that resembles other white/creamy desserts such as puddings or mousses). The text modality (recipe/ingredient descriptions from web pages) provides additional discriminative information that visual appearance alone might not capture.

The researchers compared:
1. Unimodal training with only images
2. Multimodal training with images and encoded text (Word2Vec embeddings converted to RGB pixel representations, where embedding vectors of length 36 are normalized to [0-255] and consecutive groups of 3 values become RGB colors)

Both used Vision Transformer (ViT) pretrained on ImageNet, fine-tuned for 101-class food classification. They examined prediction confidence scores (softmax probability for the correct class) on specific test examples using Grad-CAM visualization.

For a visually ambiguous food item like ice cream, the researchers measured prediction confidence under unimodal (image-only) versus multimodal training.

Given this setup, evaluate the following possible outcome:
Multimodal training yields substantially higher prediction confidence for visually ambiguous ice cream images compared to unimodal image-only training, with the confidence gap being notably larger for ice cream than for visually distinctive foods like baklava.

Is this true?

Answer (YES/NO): YES